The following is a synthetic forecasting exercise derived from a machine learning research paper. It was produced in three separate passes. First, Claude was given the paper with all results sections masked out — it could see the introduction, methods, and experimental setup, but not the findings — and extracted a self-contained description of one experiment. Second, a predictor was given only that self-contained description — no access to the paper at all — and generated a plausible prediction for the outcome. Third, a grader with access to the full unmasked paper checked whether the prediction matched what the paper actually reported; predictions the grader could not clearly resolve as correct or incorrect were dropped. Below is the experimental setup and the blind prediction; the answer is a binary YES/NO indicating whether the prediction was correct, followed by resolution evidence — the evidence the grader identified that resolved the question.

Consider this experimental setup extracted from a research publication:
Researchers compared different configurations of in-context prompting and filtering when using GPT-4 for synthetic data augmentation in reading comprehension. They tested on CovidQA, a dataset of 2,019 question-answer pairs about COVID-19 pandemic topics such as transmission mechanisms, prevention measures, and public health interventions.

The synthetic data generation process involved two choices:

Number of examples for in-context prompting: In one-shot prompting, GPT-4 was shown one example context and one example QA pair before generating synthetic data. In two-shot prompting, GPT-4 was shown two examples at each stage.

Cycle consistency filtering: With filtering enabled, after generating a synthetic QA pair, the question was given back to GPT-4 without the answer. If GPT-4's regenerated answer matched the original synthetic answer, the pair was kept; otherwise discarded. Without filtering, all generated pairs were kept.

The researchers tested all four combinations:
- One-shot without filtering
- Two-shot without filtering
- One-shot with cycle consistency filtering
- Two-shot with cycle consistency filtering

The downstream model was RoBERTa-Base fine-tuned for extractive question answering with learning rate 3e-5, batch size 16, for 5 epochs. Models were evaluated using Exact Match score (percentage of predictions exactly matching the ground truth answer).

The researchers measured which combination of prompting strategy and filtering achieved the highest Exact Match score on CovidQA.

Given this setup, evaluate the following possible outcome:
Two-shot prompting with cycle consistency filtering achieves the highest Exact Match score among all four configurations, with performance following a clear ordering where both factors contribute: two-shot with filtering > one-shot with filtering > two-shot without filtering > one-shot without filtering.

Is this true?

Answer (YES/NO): NO